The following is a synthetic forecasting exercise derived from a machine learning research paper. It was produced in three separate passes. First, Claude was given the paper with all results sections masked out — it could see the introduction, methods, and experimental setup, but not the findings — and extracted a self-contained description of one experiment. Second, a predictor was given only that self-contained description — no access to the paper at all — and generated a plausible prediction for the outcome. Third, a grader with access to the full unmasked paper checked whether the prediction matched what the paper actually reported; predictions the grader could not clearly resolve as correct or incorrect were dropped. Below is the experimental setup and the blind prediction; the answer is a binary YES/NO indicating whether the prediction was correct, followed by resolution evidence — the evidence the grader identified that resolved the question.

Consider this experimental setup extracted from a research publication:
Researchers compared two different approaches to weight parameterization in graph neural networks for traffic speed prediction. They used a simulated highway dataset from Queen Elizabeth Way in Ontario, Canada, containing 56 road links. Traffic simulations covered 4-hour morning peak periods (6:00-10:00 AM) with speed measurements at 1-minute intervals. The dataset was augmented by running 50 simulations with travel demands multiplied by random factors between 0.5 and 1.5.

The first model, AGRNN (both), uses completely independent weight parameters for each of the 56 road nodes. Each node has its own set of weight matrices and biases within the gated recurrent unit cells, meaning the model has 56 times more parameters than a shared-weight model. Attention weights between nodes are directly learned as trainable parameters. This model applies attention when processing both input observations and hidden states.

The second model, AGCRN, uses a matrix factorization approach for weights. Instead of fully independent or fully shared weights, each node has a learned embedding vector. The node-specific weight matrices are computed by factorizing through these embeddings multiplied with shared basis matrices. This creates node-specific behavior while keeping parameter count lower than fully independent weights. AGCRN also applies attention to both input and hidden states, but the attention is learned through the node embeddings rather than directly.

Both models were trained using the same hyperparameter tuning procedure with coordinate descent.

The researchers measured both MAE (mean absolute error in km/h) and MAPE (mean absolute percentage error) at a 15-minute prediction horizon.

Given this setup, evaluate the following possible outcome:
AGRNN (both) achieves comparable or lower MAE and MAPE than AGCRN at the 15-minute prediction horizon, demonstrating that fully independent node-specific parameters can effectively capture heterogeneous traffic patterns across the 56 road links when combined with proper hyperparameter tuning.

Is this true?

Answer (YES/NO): YES